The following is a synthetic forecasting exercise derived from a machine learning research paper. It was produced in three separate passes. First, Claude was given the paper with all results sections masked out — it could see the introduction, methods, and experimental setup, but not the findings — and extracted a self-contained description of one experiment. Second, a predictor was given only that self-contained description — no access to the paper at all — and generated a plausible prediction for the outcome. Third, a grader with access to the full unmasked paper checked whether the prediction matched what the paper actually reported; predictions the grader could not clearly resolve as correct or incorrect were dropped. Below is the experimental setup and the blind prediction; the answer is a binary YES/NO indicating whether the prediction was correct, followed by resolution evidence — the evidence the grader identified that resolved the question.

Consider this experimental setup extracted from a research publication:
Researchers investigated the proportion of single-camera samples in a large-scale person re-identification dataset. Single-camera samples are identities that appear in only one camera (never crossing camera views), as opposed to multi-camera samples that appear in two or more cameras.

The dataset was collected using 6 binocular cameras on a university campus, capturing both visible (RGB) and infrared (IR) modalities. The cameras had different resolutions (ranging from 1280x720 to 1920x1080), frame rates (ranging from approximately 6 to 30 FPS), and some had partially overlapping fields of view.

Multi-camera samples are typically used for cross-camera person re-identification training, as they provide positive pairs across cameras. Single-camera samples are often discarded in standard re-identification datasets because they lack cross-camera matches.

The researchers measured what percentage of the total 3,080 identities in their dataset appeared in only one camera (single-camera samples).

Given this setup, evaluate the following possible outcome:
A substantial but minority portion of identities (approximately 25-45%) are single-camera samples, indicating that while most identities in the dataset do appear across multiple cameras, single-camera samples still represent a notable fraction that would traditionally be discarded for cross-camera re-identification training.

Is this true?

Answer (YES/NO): YES